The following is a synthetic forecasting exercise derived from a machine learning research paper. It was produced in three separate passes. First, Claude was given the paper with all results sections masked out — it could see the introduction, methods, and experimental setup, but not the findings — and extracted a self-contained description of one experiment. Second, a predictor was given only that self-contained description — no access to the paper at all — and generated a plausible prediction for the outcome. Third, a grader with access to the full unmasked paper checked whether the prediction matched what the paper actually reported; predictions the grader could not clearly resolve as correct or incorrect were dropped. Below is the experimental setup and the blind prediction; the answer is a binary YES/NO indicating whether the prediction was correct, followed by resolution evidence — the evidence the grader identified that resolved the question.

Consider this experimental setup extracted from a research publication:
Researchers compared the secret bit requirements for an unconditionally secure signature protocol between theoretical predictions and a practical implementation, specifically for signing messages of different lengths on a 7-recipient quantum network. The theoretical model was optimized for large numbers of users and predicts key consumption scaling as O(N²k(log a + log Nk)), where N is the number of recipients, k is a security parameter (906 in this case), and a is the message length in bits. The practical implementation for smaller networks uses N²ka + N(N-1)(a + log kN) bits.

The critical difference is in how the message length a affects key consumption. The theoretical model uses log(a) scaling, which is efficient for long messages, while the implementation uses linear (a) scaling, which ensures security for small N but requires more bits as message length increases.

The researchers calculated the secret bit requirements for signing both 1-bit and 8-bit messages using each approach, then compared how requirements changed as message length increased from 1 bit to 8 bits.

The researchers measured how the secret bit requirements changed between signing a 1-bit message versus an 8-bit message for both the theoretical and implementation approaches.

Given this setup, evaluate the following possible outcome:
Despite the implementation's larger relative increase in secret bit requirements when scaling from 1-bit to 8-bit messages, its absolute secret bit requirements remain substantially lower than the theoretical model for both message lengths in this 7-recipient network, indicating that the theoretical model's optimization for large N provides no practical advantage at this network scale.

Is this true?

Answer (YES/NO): NO